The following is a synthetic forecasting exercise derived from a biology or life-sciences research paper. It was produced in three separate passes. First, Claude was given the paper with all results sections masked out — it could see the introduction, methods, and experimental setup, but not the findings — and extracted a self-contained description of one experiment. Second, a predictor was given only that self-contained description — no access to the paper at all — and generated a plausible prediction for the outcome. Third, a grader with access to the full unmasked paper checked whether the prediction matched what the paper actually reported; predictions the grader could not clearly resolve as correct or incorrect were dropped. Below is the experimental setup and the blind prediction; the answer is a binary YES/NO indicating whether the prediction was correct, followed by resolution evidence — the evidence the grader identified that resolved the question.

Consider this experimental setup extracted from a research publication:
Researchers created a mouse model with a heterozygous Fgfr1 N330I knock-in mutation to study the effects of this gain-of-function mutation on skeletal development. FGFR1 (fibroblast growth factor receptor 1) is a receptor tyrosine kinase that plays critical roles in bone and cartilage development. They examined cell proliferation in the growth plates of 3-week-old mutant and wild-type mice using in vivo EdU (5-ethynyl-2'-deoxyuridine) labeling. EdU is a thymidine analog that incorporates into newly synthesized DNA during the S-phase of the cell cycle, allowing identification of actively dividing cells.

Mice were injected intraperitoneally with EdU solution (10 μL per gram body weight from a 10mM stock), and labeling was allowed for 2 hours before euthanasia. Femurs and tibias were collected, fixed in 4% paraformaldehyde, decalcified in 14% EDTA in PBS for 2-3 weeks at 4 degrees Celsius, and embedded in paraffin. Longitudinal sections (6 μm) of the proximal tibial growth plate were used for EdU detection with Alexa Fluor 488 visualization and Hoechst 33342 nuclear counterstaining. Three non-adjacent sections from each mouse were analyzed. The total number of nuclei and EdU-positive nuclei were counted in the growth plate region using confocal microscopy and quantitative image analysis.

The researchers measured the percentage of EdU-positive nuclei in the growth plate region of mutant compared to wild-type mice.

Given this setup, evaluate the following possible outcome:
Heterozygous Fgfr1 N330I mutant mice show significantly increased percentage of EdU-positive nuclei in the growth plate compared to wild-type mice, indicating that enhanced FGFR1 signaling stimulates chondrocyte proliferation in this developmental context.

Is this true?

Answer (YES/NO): NO